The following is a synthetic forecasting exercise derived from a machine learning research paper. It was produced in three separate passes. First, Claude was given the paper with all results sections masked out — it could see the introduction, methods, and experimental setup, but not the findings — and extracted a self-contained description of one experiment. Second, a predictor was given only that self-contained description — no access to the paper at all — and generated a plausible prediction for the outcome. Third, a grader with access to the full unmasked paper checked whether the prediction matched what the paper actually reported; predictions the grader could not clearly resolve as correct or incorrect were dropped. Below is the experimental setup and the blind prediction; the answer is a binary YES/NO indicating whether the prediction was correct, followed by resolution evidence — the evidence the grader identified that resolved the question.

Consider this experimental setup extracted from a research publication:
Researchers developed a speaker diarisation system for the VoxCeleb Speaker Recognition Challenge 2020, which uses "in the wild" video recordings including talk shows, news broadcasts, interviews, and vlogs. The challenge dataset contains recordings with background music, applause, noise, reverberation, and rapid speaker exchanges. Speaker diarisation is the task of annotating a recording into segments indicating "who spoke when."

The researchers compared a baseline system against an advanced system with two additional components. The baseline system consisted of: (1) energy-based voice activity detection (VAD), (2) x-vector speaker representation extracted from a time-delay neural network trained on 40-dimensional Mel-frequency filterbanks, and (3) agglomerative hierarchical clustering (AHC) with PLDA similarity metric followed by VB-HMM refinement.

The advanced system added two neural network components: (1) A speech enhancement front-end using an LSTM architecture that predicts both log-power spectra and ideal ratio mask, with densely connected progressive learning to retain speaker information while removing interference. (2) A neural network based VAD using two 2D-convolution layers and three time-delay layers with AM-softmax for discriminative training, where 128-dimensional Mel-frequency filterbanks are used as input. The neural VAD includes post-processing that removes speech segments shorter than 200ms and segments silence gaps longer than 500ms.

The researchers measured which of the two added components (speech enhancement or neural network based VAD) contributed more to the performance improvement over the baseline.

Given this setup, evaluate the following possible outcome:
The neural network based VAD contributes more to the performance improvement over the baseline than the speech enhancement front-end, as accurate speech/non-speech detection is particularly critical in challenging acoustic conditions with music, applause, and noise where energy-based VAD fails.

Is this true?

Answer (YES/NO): YES